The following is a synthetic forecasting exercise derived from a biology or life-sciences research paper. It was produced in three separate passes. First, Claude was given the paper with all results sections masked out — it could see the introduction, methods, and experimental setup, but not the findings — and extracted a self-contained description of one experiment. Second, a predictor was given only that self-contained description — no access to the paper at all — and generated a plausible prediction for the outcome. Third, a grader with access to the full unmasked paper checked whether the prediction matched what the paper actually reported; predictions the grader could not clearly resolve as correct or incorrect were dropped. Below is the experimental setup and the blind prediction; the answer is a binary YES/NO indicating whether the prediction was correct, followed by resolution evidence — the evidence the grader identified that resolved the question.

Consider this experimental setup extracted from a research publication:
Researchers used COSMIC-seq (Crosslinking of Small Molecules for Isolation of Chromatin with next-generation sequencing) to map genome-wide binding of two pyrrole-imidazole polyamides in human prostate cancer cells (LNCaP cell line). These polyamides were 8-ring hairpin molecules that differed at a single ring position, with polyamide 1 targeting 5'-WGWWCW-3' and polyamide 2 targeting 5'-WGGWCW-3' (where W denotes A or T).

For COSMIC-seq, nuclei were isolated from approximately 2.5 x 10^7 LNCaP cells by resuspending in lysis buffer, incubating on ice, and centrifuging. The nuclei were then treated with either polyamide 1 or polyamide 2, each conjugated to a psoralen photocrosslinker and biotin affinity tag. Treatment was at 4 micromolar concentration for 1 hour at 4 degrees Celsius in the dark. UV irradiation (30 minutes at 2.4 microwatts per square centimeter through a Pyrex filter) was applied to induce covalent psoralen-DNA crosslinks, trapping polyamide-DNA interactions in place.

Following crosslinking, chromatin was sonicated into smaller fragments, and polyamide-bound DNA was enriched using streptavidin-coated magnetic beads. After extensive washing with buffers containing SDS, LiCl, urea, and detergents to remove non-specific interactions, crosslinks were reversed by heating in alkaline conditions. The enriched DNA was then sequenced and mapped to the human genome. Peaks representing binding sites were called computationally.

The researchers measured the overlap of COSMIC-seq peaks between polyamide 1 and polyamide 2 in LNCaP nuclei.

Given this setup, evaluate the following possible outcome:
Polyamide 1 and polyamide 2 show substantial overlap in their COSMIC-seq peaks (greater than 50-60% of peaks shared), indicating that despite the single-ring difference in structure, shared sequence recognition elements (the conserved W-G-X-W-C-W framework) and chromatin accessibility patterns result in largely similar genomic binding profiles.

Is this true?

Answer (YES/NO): NO